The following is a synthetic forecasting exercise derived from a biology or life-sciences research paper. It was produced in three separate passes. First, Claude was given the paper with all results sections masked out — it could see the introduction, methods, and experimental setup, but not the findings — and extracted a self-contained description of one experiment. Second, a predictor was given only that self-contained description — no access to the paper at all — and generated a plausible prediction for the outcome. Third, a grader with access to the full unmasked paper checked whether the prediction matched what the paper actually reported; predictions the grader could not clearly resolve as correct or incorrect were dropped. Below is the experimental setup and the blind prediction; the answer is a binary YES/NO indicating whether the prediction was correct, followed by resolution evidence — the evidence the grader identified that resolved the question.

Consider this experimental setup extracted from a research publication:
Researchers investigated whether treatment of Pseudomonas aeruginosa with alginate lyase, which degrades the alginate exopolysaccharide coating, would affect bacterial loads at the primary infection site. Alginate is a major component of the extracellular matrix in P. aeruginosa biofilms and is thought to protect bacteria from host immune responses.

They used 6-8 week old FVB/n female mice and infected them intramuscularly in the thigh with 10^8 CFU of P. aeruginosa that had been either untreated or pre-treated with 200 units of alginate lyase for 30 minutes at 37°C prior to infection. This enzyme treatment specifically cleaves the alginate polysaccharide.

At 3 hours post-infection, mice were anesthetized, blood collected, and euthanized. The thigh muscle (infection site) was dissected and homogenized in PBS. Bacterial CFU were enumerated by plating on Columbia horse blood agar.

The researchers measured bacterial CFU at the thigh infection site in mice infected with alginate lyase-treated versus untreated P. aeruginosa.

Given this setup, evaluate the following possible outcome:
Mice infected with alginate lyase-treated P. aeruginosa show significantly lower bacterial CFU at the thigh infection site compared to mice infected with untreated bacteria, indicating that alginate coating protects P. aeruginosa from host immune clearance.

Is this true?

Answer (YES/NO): NO